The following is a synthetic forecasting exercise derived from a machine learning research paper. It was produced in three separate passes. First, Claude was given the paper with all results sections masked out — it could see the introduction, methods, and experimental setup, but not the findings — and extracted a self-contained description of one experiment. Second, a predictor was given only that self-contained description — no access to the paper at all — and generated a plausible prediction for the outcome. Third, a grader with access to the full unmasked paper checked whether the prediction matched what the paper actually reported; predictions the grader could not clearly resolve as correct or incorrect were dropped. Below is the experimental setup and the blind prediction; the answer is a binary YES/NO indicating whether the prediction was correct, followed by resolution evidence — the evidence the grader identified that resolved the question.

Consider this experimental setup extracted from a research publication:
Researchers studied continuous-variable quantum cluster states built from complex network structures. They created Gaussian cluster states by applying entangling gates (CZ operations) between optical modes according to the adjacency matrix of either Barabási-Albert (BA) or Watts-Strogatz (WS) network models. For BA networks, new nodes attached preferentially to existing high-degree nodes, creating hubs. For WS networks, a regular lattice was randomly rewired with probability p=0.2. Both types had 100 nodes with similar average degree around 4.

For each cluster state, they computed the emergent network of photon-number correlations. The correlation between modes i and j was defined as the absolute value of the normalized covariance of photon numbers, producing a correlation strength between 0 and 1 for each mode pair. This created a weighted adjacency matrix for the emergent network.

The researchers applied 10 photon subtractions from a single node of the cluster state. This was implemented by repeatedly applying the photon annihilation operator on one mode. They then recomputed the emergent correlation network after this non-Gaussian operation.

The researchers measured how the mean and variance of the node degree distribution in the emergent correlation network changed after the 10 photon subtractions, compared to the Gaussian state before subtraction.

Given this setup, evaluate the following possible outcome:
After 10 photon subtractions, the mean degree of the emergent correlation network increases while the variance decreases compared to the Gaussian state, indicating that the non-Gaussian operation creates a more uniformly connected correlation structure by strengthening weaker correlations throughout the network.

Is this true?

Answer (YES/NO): NO